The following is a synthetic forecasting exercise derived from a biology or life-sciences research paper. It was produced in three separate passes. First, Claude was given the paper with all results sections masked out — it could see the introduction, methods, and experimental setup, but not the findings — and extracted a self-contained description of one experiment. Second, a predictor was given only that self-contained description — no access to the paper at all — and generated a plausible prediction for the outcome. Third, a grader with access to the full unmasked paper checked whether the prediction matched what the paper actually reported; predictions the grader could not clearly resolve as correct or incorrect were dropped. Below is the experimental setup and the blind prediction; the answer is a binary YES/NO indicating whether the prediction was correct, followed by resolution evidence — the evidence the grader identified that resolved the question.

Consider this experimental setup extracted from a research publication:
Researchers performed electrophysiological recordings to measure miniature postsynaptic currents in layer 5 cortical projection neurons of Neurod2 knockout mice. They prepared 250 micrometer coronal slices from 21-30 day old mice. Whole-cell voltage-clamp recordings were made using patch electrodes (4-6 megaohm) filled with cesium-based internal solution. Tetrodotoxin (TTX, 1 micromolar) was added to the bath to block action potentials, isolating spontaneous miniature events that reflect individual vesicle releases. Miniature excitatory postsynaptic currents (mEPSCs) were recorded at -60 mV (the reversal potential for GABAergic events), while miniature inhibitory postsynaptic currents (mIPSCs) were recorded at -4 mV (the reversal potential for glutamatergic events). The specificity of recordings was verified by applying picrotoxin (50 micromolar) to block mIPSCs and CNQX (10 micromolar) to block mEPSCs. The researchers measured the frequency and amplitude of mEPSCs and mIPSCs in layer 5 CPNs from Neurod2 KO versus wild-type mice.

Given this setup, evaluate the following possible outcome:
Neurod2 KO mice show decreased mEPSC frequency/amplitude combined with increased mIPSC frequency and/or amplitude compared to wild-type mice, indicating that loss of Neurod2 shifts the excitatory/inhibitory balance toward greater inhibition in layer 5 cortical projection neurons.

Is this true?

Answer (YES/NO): NO